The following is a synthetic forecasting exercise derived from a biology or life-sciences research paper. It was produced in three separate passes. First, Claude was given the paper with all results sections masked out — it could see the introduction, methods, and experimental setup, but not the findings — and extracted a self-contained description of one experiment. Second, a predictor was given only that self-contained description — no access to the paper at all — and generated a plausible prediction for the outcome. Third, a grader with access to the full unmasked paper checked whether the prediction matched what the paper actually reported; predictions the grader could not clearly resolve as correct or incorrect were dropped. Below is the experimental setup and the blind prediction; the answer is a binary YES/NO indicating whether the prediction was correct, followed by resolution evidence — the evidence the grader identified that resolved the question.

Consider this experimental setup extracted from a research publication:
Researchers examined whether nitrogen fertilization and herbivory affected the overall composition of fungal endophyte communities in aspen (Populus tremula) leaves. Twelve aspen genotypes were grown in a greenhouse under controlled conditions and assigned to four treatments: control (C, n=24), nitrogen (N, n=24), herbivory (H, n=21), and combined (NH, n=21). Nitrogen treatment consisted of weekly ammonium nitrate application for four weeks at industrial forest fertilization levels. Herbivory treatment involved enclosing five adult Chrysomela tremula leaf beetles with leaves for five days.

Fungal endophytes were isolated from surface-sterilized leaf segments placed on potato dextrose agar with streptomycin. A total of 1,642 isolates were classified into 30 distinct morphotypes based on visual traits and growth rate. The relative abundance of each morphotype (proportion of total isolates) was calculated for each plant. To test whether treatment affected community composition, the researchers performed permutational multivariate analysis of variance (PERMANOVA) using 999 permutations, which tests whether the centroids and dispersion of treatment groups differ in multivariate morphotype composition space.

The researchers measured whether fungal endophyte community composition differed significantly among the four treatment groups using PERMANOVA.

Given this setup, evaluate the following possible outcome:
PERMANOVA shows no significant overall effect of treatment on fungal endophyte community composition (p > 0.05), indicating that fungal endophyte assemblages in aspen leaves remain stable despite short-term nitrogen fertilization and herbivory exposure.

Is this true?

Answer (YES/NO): NO